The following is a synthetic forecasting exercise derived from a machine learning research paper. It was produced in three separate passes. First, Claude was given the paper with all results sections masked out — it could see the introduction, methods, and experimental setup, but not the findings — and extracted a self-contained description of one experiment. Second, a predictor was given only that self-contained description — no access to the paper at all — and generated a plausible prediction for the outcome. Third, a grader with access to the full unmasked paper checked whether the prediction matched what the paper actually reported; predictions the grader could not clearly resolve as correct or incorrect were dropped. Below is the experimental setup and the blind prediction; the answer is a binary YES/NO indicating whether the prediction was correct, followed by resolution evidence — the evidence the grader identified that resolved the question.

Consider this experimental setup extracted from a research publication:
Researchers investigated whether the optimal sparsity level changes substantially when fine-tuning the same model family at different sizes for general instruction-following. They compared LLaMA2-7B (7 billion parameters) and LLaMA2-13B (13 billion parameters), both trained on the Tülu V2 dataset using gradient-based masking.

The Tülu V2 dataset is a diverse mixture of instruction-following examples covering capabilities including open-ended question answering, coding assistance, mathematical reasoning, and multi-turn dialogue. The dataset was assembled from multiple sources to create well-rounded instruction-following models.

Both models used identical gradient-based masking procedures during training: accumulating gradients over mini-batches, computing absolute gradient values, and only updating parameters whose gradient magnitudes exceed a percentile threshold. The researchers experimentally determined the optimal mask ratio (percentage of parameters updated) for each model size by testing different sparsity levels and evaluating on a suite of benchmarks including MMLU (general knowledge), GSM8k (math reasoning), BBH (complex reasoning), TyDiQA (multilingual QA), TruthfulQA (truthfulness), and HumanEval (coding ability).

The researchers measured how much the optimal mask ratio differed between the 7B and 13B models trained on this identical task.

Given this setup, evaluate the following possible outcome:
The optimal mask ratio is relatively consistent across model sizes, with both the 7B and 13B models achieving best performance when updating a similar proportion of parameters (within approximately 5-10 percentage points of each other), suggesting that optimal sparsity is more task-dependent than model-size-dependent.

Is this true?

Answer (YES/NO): NO